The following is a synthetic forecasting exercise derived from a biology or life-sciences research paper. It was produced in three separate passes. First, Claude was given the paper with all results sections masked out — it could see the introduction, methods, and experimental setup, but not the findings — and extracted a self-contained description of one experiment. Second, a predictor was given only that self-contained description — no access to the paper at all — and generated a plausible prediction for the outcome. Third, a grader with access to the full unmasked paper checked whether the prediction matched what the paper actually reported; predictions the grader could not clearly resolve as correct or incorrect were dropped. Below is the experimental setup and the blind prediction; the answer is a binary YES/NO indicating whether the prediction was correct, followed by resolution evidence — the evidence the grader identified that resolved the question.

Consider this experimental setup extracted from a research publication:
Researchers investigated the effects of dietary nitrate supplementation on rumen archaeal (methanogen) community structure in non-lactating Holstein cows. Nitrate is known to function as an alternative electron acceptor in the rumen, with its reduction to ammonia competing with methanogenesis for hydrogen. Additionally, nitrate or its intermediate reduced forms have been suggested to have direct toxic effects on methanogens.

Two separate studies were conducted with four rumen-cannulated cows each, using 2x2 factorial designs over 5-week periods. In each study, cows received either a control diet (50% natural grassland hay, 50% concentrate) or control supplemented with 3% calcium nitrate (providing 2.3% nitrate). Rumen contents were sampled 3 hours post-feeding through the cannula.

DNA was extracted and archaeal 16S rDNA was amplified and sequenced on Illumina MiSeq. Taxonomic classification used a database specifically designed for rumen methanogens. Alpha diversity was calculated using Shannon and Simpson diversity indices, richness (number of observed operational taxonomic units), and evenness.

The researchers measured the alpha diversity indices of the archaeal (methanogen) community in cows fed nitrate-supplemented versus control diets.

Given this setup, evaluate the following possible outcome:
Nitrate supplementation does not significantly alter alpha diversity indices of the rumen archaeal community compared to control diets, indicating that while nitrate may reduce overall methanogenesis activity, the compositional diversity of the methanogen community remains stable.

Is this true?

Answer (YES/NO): NO